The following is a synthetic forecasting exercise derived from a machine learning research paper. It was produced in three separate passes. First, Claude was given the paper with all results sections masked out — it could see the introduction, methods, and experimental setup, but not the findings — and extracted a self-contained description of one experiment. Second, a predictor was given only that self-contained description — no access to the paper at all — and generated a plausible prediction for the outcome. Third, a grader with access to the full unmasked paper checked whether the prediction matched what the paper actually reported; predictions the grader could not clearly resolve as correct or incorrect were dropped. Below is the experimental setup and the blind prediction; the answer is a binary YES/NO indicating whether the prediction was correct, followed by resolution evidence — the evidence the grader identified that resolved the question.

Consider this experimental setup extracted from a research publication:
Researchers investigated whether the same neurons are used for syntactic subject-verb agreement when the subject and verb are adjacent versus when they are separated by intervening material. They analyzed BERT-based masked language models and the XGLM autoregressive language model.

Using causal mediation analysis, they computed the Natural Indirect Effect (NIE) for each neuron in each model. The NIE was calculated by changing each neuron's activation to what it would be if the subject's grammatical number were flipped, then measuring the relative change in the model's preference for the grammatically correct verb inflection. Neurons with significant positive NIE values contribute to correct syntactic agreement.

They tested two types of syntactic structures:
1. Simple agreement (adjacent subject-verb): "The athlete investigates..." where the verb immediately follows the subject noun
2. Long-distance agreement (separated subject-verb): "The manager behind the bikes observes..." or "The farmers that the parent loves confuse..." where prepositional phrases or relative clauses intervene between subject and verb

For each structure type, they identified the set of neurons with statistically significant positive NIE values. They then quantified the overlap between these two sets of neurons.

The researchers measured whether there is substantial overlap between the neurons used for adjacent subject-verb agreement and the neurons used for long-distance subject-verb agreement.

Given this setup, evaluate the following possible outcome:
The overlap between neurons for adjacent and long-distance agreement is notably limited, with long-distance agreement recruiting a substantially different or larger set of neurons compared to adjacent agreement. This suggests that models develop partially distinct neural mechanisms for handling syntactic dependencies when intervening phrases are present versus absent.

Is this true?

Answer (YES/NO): NO